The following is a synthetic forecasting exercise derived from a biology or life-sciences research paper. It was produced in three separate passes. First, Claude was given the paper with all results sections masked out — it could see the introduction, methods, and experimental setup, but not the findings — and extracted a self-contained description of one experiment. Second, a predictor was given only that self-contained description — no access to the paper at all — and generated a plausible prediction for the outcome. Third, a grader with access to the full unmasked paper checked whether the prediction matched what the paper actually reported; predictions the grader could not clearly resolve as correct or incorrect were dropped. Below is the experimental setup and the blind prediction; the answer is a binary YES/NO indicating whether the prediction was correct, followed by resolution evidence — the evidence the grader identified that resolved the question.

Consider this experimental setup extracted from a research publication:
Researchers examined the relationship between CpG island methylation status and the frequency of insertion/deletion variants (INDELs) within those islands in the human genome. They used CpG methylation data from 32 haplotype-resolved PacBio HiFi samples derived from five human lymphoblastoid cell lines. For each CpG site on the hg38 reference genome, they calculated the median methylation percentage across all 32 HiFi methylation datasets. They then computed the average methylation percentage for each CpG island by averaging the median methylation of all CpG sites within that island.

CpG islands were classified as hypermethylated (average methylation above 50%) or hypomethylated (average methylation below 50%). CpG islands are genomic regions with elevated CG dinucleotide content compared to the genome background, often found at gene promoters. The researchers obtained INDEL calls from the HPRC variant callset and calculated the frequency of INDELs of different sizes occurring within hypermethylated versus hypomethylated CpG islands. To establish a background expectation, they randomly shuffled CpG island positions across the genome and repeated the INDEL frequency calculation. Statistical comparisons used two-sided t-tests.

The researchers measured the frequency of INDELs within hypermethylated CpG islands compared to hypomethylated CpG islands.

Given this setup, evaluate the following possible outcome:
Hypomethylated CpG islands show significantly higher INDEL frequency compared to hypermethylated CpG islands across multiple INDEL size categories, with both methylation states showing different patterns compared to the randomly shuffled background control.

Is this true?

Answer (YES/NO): NO